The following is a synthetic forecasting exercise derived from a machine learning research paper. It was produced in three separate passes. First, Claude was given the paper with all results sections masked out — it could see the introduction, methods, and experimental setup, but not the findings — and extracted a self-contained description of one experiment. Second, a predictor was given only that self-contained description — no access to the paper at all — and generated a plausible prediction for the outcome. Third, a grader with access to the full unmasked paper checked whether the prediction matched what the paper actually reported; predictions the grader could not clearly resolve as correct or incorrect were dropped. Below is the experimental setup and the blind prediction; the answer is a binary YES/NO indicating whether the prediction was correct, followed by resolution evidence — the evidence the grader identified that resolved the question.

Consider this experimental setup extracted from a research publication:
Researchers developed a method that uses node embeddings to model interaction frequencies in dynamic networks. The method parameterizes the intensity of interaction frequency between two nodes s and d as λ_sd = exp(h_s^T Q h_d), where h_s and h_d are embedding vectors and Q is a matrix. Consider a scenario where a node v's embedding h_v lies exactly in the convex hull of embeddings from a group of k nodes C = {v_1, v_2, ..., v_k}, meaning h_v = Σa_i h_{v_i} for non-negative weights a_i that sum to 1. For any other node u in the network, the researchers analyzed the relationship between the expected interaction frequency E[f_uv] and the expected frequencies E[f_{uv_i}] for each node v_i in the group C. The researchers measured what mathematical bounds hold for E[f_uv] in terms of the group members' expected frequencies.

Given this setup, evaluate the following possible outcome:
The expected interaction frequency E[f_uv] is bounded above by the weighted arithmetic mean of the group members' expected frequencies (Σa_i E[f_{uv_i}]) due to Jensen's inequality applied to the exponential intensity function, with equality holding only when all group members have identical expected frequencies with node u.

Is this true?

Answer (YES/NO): YES